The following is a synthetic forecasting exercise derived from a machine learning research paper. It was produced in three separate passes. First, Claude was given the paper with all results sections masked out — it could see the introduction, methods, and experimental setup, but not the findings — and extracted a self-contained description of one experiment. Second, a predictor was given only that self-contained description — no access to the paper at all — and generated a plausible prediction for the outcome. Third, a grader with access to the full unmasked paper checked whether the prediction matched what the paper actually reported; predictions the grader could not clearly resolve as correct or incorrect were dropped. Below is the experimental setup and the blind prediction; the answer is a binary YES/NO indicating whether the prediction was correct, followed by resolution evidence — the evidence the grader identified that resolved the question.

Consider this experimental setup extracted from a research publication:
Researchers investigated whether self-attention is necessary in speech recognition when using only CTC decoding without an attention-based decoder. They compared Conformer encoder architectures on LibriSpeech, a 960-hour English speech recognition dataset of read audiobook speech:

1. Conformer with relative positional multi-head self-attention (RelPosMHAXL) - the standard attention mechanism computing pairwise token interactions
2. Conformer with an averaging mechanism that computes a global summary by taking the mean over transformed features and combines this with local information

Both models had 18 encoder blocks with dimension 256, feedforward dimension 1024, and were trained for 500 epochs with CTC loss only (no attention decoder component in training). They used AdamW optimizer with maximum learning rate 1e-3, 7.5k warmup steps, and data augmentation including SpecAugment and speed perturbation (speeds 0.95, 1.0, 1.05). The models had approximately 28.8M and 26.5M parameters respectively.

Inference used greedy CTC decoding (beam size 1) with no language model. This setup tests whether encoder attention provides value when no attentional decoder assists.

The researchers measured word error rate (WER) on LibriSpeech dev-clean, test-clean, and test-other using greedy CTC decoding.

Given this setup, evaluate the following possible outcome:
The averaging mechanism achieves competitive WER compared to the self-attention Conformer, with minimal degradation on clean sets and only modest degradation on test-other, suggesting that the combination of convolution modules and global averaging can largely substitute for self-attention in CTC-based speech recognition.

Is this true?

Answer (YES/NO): YES